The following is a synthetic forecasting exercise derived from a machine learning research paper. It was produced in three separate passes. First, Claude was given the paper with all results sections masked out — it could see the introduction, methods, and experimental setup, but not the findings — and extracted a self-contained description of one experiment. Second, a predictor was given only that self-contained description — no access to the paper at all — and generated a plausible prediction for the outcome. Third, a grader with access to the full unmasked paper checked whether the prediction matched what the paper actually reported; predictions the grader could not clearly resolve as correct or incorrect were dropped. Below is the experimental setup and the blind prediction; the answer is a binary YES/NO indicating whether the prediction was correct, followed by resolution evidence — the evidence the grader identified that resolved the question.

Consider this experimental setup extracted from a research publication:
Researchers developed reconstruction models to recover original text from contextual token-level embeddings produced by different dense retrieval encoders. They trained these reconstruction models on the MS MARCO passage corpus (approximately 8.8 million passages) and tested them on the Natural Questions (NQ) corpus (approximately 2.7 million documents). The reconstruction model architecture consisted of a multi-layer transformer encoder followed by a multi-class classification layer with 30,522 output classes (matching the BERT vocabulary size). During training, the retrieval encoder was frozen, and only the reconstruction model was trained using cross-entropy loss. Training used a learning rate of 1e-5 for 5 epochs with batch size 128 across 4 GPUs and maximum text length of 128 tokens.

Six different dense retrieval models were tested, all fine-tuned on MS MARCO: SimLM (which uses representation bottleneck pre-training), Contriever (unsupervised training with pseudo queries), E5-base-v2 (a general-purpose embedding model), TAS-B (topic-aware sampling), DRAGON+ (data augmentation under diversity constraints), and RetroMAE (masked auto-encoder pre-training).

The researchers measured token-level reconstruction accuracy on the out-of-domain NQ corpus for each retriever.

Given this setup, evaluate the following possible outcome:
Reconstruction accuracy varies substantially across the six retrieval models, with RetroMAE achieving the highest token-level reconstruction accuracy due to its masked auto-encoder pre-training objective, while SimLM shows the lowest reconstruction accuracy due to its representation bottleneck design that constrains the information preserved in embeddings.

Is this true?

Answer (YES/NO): NO